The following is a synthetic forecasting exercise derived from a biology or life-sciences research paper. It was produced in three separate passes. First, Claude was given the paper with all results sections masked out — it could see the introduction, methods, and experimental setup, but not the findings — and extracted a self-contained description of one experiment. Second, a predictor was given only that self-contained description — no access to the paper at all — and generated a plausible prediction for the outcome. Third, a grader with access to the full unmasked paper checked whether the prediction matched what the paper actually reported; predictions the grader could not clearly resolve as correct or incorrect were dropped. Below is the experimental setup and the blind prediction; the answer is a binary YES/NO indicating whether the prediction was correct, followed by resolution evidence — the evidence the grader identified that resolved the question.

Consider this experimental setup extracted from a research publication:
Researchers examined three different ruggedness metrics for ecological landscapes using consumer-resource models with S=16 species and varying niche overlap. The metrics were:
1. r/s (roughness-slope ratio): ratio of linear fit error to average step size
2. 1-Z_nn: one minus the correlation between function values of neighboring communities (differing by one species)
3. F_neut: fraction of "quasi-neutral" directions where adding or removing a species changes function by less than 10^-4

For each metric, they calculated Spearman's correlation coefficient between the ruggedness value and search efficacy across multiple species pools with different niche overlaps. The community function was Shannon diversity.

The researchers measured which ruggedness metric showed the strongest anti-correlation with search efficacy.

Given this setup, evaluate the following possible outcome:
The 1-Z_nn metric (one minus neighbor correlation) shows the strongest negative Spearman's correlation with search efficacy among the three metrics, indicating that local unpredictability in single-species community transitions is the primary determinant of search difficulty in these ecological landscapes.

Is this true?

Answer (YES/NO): NO